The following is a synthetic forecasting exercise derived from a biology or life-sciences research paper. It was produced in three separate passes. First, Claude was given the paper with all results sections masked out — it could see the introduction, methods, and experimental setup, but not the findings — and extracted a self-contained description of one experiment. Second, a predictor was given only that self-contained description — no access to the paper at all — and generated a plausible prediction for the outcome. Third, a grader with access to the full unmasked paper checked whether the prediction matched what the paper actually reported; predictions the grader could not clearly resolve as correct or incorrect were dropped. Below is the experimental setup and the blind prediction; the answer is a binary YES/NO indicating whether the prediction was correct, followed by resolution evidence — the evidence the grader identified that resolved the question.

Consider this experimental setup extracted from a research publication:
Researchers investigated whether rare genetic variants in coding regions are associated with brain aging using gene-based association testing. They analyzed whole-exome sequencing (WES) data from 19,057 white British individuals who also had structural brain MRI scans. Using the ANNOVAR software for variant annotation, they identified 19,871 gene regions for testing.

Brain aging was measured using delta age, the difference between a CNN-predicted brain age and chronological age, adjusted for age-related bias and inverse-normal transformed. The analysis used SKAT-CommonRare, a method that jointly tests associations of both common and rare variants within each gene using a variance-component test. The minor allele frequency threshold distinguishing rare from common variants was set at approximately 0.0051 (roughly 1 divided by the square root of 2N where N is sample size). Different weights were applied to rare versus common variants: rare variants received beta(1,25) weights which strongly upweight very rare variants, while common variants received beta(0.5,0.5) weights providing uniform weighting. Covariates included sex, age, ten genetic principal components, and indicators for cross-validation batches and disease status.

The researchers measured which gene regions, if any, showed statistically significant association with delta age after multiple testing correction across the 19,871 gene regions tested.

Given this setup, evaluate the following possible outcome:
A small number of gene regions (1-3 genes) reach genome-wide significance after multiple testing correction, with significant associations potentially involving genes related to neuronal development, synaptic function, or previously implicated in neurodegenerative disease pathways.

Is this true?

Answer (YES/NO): NO